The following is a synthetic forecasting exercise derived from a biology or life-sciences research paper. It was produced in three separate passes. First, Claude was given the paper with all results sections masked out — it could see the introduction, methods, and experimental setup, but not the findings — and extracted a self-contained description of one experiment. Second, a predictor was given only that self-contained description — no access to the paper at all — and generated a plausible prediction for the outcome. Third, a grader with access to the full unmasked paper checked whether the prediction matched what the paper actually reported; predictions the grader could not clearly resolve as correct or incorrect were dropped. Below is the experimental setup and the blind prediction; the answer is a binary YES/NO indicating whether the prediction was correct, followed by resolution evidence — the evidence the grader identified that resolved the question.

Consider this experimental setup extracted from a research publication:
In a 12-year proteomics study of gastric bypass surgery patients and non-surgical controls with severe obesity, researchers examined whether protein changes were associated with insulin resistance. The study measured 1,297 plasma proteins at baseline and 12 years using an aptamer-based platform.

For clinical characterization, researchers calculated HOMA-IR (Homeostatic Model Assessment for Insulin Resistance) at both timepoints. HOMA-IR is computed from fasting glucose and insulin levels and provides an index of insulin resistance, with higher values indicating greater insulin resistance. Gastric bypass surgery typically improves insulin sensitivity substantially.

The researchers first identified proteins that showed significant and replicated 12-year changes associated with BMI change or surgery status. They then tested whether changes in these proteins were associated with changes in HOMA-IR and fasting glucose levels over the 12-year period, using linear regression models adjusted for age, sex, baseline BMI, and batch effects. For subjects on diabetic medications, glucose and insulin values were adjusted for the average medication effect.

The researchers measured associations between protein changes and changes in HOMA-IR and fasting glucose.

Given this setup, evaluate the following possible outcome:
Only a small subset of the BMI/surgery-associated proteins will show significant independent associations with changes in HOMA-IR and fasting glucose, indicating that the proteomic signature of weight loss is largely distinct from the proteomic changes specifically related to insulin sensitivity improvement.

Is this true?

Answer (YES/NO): NO